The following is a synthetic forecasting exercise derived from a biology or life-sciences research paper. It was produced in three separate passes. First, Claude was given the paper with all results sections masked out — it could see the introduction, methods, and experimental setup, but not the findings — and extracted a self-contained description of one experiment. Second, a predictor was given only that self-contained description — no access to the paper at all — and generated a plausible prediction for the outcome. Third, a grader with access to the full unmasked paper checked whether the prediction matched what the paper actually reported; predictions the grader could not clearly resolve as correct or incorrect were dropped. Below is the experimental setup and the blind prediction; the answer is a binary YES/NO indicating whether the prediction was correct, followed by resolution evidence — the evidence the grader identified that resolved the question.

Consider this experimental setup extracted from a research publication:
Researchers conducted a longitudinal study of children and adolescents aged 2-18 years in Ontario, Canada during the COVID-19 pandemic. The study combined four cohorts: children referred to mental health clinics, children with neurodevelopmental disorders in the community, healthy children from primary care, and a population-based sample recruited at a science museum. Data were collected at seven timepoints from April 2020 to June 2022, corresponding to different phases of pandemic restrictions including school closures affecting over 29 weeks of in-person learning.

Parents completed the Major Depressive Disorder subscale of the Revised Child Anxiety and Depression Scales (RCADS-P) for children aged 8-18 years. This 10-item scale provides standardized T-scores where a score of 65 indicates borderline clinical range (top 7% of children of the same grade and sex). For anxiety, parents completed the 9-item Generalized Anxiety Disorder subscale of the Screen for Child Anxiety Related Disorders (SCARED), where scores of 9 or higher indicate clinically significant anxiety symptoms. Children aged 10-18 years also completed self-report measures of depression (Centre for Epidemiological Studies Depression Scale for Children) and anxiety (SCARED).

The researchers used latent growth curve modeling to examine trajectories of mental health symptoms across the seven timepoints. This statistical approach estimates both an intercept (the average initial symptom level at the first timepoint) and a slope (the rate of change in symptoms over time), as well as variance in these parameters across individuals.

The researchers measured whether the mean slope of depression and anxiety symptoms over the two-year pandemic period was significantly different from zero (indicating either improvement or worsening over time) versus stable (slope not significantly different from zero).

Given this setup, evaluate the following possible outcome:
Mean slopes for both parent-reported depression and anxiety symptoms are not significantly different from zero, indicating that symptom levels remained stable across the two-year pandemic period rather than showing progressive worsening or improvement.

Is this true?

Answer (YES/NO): NO